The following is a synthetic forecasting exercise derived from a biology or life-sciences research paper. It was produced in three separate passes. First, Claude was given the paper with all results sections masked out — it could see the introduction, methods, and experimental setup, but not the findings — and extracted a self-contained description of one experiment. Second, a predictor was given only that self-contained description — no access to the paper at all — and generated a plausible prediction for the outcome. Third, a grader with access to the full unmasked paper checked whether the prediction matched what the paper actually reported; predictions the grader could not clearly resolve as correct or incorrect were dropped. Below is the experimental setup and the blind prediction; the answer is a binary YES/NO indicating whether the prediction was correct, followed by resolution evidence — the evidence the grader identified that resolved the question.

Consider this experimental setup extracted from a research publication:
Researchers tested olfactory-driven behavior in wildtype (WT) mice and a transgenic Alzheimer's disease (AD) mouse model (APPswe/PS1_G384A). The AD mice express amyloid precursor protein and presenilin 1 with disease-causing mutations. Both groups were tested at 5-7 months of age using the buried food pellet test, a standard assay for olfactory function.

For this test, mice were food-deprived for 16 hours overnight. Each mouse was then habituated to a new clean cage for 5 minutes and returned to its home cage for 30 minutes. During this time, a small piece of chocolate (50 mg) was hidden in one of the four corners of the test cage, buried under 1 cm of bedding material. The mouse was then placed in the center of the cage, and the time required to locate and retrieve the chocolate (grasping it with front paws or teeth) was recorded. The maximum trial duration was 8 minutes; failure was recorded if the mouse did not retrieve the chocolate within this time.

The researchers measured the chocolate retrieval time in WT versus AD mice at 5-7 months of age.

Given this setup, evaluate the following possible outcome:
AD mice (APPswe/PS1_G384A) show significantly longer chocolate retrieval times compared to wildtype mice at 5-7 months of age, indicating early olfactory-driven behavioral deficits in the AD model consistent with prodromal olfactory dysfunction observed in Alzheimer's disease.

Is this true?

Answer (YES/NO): YES